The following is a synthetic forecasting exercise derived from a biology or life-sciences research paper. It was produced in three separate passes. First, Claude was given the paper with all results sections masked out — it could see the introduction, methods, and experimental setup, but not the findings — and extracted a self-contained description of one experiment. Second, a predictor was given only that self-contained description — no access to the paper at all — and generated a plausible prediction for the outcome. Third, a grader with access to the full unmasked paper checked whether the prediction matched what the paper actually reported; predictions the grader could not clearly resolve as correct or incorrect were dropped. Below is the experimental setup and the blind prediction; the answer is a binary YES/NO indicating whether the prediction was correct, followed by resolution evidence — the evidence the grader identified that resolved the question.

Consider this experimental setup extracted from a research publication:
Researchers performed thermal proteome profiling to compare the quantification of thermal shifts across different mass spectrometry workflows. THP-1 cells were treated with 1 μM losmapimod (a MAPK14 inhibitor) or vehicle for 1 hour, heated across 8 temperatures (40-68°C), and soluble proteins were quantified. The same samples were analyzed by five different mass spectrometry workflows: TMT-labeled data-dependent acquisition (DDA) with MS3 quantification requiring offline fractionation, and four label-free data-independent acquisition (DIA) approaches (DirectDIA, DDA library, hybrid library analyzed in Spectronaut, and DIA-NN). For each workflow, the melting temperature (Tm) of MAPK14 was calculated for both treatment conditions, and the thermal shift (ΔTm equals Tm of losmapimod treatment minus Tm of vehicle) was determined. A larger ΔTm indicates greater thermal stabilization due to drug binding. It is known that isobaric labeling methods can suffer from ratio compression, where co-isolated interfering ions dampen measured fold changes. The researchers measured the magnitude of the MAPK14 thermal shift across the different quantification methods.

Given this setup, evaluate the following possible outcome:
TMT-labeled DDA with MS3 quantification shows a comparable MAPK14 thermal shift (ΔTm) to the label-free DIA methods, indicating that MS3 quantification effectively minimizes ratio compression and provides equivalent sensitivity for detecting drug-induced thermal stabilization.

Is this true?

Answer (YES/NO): NO